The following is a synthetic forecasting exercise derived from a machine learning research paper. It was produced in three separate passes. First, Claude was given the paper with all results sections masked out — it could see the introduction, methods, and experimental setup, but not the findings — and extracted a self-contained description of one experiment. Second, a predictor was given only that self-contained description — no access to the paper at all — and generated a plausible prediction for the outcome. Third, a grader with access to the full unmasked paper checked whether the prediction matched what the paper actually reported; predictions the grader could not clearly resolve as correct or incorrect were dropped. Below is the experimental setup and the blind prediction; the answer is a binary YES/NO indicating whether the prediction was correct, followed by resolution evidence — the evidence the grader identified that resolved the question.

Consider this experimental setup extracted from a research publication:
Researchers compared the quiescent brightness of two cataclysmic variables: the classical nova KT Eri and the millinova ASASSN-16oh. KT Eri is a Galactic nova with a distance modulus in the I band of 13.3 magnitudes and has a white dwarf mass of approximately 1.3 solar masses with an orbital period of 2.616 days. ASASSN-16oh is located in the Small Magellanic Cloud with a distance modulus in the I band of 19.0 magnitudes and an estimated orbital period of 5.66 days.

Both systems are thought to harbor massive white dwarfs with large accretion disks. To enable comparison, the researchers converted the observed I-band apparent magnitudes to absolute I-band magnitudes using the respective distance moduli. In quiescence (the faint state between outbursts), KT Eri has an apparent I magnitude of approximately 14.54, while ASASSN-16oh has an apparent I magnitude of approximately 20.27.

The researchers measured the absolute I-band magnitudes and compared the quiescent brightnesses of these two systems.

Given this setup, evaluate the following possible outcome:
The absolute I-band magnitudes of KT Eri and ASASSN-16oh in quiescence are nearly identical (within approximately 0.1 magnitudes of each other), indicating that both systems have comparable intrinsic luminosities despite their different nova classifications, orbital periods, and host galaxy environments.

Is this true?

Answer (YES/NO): YES